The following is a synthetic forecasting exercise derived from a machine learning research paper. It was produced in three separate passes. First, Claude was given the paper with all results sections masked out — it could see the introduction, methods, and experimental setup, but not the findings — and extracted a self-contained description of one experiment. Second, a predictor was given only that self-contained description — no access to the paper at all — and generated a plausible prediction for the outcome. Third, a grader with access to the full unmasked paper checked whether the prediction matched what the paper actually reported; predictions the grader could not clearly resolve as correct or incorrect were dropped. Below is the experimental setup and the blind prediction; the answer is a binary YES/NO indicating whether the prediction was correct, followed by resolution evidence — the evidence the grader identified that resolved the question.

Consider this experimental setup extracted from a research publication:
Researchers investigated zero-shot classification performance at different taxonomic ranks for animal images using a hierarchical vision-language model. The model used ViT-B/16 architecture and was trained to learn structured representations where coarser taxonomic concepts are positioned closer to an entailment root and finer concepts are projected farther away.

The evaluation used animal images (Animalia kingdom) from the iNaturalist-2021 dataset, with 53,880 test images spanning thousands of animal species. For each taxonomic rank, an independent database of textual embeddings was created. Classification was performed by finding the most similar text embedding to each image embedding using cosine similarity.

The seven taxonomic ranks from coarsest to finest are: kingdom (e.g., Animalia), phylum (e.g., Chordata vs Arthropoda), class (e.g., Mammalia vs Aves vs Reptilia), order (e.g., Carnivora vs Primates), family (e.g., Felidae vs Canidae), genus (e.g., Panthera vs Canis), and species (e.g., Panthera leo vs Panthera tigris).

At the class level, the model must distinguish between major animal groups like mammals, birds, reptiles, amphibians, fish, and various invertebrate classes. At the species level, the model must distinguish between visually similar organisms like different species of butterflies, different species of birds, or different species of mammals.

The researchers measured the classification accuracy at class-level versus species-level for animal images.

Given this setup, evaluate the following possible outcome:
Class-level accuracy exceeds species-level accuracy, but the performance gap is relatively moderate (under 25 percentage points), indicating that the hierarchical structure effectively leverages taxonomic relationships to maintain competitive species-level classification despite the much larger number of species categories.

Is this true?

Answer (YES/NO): NO